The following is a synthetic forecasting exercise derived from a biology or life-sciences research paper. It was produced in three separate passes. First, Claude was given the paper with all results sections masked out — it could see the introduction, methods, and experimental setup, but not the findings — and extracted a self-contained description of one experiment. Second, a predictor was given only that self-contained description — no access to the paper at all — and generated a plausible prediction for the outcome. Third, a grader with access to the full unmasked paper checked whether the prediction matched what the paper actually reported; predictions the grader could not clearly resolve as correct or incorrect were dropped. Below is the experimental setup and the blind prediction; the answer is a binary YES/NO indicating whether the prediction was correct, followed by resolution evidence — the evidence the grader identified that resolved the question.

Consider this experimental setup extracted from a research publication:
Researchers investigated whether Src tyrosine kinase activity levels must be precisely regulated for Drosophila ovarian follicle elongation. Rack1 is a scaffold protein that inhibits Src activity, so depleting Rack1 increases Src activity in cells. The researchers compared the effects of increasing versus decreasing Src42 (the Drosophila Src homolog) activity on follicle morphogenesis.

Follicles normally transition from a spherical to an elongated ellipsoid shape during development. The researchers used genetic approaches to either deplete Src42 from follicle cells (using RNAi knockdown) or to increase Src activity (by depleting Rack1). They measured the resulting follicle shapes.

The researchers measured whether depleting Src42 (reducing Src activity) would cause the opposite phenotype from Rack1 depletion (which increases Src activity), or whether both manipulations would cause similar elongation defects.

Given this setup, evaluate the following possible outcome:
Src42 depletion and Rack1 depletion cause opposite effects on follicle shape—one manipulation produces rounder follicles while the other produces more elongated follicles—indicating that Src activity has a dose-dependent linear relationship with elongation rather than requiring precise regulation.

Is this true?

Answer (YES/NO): NO